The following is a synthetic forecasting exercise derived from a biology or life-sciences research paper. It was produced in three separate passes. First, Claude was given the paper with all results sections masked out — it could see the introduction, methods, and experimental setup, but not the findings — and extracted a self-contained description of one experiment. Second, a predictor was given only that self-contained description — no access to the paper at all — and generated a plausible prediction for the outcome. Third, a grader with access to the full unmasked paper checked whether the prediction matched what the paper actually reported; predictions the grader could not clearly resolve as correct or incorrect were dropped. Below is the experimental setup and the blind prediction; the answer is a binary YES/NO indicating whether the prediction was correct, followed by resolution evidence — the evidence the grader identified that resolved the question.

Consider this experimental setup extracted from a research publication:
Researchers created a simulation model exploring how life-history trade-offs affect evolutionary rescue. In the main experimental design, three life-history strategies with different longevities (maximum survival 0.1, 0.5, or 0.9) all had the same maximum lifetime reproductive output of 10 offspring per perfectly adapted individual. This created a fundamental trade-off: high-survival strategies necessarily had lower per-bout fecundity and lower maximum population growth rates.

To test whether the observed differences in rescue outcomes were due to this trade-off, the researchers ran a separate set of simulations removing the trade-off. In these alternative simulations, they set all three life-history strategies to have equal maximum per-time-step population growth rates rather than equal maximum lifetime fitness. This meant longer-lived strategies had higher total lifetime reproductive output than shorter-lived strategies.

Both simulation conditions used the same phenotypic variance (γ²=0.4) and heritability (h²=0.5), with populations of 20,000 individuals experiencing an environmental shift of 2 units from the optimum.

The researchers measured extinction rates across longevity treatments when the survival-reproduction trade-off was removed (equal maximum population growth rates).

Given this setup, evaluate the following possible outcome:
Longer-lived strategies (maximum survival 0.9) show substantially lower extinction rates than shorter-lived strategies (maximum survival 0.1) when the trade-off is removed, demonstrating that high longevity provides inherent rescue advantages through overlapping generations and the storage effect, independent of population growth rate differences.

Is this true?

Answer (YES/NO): YES